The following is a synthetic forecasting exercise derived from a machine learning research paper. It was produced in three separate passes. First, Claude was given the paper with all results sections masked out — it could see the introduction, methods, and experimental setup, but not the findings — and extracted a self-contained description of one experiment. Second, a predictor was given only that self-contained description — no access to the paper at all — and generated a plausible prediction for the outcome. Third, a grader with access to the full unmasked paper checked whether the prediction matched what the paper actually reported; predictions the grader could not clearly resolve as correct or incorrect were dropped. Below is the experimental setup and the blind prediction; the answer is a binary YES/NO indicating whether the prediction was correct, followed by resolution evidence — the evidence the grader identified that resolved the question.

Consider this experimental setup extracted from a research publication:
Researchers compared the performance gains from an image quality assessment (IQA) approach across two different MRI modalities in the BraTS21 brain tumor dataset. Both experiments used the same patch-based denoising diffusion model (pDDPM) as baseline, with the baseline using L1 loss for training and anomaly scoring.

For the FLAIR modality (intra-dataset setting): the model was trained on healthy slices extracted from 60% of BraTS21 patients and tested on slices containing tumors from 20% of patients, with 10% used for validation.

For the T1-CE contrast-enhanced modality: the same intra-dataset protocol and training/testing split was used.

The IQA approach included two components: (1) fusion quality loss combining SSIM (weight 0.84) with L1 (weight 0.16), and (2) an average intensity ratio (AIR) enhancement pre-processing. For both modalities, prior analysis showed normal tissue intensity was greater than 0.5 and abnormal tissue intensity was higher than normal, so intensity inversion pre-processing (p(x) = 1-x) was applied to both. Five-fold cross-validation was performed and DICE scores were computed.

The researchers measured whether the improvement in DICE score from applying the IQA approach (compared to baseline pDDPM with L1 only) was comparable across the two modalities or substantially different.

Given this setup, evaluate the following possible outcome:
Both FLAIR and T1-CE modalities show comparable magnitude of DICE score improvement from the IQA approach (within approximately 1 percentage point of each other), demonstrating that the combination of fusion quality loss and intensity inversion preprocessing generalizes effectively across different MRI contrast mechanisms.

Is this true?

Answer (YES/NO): NO